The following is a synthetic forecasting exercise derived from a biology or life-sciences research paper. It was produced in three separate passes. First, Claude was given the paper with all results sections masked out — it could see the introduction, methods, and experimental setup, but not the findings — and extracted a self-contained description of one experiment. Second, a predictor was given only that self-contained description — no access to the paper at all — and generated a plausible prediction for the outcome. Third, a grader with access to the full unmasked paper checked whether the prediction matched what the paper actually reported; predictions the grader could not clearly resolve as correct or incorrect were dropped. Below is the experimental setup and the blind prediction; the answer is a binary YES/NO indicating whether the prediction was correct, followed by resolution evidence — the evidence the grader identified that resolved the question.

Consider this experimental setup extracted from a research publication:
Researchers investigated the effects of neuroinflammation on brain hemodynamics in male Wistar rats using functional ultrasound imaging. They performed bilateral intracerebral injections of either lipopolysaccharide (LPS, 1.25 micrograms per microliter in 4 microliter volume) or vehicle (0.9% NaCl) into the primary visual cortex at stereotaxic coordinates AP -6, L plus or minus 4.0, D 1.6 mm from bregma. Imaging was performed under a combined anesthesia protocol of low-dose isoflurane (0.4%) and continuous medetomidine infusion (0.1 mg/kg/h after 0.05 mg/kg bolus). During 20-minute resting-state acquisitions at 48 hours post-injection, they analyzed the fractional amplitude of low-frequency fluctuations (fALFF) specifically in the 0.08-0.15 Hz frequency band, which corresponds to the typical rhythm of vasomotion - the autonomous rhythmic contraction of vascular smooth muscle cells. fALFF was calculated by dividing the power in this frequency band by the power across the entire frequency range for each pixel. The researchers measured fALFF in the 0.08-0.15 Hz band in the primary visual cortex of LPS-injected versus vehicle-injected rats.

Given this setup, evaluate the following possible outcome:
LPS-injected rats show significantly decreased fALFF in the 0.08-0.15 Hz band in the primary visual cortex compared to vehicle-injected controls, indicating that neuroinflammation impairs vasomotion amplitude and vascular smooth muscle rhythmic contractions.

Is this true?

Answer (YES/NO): NO